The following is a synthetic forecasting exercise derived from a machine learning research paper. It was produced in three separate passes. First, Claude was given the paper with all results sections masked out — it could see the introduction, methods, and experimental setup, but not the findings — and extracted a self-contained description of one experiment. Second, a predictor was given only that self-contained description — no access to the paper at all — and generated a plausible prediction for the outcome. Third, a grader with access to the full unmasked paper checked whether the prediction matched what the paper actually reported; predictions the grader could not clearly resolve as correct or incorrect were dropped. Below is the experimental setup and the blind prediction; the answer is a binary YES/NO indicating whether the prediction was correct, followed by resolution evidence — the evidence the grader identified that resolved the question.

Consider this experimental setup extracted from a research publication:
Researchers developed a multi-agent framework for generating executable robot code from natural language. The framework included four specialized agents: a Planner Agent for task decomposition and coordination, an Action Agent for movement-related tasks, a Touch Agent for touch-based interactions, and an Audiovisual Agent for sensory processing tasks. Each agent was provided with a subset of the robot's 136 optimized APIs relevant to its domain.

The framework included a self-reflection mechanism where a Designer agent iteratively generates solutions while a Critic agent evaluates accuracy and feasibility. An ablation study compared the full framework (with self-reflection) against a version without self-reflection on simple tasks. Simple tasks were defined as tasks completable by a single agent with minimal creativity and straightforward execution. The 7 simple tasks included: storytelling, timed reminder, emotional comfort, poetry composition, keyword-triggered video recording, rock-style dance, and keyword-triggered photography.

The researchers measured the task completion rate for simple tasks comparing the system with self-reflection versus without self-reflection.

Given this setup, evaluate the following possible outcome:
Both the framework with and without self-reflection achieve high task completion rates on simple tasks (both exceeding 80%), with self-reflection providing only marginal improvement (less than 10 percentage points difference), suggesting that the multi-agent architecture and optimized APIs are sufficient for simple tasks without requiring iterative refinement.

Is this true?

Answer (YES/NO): YES